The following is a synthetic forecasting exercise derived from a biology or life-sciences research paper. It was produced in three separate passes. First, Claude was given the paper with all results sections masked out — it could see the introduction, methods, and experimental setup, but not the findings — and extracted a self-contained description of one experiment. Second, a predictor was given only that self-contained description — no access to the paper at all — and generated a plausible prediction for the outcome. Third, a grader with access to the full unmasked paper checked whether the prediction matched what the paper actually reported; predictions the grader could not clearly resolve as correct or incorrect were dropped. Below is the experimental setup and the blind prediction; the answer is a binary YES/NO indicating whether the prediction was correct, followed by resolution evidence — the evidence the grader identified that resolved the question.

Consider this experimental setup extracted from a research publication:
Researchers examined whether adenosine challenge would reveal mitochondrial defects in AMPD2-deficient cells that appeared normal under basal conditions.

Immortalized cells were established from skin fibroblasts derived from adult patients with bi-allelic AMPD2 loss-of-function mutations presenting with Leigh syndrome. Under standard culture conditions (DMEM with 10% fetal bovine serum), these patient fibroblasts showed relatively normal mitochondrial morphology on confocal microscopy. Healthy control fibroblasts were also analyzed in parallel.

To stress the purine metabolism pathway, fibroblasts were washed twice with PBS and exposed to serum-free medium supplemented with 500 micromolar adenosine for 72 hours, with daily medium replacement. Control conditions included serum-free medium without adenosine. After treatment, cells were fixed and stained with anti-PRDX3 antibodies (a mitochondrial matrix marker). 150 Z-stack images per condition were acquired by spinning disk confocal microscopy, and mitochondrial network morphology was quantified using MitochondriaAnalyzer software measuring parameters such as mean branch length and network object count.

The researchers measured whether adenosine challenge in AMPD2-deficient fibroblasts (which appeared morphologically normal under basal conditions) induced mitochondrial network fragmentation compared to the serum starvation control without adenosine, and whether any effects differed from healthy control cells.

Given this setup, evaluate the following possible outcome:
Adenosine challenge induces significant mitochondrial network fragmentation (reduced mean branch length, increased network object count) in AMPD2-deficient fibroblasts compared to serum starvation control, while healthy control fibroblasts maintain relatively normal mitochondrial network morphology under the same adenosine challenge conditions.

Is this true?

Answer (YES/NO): NO